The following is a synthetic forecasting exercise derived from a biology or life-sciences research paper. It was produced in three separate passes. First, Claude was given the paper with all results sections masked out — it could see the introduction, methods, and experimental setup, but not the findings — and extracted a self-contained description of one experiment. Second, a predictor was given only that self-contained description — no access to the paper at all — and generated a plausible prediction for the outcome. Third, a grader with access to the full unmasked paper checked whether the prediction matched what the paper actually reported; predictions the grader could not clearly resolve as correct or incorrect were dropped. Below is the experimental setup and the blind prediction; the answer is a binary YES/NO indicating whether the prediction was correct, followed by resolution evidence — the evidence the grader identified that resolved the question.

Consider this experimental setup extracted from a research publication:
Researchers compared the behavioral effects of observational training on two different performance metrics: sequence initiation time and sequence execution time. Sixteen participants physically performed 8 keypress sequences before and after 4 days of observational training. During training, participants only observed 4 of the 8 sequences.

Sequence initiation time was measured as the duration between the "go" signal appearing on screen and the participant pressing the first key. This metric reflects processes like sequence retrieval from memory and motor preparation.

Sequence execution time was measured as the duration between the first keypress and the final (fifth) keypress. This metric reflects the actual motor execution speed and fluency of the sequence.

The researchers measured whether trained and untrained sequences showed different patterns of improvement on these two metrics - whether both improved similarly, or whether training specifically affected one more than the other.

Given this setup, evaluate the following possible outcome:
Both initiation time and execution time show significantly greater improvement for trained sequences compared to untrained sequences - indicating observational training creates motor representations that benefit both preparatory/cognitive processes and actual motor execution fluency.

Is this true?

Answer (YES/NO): YES